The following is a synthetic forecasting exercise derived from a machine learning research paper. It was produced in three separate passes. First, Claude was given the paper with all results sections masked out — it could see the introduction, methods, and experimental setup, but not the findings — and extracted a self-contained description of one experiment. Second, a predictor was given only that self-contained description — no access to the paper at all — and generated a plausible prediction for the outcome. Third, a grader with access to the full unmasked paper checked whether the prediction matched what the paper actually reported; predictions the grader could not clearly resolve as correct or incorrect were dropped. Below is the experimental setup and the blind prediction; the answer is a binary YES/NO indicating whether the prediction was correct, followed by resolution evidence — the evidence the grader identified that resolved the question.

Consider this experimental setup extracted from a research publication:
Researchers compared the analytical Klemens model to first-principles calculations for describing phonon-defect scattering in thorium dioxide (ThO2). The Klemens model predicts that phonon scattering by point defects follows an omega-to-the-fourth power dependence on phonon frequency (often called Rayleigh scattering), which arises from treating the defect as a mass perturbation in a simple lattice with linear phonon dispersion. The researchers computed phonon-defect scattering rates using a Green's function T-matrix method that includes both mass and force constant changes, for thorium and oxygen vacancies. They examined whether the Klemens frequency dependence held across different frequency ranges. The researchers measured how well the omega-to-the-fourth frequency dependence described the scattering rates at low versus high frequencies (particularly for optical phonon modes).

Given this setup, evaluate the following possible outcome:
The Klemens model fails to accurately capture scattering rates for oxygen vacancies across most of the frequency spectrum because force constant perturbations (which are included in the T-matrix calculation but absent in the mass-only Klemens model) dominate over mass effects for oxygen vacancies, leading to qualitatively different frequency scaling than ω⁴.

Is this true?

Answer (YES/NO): NO